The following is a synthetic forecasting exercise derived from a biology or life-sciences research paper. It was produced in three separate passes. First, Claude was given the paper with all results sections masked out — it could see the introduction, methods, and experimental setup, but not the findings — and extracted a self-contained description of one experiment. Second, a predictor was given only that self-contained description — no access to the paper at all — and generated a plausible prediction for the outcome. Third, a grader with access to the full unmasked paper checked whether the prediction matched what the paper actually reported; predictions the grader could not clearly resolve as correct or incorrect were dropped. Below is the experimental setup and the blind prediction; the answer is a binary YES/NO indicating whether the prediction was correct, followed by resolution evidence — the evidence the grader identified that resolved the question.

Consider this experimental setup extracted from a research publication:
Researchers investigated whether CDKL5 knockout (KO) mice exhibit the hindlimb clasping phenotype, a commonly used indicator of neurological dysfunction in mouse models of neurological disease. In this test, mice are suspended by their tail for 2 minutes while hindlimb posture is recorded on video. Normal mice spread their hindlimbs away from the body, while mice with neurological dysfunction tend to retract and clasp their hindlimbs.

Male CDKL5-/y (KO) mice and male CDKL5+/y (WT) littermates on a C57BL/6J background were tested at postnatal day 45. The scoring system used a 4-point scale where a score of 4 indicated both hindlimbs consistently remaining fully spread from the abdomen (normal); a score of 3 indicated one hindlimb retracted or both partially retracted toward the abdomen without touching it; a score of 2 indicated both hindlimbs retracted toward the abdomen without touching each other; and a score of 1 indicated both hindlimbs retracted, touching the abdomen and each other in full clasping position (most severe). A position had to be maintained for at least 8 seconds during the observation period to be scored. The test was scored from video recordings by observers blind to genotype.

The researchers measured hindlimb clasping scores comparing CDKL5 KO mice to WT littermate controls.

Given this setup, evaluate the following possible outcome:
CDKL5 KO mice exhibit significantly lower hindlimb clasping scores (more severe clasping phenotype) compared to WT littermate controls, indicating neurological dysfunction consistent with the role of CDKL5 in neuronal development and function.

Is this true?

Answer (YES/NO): NO